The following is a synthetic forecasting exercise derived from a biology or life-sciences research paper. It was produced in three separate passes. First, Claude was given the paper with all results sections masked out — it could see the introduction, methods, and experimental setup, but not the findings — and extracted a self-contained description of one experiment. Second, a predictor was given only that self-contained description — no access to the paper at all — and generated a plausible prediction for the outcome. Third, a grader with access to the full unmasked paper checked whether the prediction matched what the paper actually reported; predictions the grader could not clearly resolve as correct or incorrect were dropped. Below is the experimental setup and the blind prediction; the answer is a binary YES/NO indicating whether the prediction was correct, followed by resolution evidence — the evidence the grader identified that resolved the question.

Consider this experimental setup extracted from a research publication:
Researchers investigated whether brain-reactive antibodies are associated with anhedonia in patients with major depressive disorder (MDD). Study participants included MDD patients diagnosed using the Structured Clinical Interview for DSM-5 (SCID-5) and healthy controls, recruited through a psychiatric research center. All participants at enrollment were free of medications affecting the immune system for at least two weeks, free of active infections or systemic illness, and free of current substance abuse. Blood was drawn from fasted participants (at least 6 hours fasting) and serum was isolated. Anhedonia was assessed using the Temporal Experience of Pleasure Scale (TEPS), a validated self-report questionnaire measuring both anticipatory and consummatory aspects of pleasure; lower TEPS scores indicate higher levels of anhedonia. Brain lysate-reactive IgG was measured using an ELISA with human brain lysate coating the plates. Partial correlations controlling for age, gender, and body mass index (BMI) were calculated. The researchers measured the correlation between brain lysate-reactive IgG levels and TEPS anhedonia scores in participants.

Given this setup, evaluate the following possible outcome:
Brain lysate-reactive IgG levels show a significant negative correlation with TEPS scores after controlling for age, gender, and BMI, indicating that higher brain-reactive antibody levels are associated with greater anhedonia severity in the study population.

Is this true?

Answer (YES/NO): YES